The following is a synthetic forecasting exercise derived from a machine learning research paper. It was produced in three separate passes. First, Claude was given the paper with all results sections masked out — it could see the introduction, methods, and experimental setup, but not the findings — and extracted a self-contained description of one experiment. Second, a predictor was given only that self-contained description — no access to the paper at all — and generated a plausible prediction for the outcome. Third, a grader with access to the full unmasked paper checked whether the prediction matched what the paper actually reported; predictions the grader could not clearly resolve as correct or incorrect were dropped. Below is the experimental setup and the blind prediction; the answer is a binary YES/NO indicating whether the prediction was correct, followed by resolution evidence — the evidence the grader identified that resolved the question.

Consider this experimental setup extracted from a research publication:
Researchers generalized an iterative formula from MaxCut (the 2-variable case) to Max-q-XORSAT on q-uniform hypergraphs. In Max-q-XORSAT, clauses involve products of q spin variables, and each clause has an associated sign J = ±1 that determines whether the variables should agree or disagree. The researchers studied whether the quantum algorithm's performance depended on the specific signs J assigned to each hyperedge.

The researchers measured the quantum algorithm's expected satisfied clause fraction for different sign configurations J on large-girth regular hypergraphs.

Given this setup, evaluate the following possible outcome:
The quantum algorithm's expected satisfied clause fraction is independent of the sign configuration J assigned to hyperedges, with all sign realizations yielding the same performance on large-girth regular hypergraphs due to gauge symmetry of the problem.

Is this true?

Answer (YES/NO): YES